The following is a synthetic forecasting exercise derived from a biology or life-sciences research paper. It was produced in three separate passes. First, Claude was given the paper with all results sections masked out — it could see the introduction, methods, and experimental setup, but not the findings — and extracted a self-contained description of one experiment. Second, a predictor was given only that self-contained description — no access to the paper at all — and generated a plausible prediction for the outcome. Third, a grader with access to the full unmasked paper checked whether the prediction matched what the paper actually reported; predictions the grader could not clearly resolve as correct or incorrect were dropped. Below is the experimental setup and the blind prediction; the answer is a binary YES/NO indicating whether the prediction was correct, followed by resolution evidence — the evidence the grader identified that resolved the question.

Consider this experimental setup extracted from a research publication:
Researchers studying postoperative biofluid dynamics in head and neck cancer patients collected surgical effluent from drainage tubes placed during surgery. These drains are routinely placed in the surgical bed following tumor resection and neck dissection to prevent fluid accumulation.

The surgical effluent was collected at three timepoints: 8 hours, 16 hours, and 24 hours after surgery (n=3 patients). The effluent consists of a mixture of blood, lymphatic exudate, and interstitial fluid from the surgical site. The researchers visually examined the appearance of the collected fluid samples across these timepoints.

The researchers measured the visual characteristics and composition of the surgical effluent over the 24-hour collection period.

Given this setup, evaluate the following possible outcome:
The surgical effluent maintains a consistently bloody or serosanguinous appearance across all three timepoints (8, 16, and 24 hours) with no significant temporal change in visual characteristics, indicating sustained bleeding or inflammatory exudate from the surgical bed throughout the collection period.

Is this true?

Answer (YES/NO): NO